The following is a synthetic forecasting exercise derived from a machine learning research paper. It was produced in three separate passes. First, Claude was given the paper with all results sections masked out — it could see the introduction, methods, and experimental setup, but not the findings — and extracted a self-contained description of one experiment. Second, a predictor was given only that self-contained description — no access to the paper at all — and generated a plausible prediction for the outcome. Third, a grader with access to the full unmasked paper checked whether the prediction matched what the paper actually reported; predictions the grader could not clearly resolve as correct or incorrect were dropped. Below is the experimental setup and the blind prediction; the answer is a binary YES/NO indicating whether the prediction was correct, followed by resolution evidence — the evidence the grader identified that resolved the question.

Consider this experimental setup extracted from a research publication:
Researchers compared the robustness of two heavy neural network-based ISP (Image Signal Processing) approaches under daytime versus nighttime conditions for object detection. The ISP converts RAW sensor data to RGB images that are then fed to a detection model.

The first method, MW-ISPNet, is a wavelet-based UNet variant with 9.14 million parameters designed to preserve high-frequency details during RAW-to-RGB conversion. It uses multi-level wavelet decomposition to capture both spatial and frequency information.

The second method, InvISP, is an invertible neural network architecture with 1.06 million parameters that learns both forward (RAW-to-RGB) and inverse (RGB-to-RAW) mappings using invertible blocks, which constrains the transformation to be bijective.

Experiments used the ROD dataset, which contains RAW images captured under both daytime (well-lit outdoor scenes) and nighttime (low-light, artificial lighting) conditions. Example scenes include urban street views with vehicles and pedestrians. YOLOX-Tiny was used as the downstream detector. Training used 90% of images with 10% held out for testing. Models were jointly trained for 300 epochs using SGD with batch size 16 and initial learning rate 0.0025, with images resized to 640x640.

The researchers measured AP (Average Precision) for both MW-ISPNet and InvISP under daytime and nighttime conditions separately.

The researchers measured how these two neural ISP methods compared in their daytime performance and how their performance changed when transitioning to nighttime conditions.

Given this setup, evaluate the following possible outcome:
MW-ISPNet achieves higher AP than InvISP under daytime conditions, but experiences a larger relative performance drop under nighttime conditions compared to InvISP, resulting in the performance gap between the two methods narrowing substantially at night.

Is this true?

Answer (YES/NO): NO